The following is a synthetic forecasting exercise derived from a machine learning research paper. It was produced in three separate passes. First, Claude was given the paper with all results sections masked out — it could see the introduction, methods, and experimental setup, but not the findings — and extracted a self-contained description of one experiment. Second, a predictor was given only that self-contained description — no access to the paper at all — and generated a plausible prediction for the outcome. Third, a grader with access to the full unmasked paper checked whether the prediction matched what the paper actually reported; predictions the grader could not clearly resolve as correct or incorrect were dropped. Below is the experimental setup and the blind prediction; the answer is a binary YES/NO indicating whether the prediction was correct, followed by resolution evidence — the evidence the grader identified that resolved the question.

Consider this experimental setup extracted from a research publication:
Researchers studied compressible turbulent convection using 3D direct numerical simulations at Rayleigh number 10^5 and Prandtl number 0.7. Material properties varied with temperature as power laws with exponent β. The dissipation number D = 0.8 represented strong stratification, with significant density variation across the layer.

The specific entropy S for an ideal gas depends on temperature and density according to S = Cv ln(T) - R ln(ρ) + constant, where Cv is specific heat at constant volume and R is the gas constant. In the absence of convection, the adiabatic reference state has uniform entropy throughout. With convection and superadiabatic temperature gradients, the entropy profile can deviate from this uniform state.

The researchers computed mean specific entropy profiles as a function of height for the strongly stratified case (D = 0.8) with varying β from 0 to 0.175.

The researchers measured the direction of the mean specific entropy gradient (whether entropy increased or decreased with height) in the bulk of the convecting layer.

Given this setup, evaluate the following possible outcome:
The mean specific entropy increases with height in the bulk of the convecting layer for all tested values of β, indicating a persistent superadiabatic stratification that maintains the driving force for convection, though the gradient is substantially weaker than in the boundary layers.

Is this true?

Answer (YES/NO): NO